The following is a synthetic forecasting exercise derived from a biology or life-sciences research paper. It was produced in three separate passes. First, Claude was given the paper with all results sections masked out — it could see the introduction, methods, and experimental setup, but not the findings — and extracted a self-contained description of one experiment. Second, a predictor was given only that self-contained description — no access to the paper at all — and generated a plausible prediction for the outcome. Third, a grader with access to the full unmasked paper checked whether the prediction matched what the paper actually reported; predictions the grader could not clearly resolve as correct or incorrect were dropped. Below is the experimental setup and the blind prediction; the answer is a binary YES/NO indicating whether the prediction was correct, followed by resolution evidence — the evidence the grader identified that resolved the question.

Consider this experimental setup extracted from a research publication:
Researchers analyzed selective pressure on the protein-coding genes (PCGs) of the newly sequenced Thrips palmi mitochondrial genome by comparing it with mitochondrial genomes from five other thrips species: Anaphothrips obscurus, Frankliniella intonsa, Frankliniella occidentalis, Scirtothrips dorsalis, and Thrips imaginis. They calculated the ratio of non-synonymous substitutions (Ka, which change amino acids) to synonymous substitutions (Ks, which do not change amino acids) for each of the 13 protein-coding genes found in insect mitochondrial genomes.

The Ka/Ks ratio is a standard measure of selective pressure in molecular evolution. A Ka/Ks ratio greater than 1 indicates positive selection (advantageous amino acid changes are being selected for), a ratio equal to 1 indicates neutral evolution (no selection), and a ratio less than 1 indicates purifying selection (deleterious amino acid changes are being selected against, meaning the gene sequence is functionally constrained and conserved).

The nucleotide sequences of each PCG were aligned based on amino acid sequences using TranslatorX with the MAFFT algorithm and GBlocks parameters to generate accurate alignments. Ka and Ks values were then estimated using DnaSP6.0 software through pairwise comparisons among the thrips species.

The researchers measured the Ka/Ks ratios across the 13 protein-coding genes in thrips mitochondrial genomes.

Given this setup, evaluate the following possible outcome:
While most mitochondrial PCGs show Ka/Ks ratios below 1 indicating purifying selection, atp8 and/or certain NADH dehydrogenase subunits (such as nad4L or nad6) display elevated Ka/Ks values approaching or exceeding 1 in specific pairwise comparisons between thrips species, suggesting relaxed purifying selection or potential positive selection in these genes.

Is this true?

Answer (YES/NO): YES